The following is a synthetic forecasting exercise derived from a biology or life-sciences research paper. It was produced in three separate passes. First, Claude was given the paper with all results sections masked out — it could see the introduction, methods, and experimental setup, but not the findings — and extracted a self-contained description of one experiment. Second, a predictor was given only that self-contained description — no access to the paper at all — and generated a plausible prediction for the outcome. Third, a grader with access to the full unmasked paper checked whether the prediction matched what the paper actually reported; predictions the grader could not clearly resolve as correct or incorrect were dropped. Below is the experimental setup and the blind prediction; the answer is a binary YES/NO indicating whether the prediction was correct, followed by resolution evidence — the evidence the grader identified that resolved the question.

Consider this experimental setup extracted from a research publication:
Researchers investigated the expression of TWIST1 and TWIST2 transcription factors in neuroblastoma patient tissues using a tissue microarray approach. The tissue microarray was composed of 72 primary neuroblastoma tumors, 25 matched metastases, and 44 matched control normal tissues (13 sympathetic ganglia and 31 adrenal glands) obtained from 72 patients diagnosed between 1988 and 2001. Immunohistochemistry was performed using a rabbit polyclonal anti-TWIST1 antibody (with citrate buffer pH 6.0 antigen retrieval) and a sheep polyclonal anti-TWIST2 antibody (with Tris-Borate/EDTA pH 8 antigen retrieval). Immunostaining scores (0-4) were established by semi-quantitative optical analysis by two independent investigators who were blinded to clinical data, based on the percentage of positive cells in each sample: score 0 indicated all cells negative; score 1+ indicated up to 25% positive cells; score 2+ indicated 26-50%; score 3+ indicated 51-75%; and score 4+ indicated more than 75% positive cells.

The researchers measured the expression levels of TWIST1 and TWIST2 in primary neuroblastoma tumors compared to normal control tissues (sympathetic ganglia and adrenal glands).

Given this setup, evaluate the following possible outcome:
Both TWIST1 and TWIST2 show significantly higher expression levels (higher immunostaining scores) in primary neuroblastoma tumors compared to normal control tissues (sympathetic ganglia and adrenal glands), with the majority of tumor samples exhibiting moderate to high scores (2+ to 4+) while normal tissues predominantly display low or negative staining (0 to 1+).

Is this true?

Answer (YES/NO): NO